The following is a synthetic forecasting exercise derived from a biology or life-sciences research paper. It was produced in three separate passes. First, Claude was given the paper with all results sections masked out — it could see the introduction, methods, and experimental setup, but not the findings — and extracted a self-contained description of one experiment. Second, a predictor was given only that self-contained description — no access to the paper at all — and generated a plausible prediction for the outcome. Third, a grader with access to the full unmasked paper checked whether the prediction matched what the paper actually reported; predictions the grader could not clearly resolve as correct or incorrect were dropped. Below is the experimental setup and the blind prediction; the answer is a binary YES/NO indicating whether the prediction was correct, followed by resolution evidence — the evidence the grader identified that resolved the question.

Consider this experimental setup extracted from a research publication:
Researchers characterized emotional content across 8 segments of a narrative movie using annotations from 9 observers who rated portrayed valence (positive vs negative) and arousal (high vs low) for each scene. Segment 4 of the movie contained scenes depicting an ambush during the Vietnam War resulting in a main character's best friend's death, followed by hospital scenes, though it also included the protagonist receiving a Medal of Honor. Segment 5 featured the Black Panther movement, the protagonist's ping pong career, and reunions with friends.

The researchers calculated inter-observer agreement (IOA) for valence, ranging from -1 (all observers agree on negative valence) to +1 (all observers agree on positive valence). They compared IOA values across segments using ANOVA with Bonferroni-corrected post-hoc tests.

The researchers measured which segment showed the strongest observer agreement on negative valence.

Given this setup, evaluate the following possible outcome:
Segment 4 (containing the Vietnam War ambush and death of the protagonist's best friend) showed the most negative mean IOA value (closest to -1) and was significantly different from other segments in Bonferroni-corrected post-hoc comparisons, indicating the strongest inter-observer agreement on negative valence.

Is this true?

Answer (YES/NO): YES